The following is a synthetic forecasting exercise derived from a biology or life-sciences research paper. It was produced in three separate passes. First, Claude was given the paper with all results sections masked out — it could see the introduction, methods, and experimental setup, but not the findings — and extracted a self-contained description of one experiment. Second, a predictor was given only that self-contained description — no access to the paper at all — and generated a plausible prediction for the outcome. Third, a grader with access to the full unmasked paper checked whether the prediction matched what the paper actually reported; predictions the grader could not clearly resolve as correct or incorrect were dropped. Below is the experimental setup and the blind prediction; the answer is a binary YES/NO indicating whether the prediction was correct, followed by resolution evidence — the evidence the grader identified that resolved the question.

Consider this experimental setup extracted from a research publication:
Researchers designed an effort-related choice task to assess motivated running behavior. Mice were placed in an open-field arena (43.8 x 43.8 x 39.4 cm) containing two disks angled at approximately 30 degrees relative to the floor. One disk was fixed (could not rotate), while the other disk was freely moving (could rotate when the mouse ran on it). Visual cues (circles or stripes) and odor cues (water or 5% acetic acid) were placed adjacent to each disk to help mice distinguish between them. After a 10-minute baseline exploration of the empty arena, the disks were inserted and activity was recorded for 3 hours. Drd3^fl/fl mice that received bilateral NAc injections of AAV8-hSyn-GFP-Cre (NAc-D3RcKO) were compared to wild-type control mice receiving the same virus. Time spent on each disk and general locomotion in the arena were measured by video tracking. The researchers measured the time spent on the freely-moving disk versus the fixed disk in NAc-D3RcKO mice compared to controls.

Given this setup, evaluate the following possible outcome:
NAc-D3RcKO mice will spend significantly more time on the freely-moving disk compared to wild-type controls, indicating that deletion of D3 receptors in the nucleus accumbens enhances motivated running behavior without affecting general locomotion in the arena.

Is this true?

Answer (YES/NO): NO